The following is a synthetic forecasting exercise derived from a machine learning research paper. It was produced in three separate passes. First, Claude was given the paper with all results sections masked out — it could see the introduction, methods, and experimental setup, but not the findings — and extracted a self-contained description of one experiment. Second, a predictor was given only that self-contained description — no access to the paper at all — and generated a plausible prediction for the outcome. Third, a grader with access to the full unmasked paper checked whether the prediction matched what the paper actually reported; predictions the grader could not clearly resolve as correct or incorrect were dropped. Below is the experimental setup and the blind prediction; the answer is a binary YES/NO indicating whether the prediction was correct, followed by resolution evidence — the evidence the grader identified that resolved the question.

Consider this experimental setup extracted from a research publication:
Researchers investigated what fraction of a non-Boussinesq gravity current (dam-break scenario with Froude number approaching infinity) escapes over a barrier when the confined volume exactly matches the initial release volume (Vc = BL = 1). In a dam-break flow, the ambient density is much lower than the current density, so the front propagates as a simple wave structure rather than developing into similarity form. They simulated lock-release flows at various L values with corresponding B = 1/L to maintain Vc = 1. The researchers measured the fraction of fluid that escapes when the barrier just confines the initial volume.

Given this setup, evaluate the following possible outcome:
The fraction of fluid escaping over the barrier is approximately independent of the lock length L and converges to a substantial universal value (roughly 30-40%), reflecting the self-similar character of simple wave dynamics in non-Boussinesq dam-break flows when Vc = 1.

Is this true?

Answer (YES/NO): NO